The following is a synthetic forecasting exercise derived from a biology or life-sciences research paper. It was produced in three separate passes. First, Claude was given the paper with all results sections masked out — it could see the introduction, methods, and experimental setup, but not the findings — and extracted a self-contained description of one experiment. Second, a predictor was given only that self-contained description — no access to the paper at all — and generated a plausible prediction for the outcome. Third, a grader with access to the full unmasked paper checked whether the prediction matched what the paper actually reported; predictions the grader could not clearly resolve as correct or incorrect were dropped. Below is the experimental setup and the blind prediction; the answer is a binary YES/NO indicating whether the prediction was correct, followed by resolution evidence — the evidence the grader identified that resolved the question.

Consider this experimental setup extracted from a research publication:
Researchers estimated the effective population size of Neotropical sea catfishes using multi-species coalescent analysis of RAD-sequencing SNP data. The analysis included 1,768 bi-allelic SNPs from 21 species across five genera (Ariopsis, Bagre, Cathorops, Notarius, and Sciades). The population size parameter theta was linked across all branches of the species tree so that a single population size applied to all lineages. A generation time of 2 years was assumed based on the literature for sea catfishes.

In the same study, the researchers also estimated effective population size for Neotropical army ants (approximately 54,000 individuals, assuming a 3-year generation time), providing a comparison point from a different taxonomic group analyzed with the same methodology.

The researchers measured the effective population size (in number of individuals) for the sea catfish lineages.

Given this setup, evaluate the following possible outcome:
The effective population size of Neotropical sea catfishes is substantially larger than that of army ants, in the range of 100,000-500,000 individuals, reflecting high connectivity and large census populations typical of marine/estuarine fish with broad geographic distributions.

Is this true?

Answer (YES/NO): YES